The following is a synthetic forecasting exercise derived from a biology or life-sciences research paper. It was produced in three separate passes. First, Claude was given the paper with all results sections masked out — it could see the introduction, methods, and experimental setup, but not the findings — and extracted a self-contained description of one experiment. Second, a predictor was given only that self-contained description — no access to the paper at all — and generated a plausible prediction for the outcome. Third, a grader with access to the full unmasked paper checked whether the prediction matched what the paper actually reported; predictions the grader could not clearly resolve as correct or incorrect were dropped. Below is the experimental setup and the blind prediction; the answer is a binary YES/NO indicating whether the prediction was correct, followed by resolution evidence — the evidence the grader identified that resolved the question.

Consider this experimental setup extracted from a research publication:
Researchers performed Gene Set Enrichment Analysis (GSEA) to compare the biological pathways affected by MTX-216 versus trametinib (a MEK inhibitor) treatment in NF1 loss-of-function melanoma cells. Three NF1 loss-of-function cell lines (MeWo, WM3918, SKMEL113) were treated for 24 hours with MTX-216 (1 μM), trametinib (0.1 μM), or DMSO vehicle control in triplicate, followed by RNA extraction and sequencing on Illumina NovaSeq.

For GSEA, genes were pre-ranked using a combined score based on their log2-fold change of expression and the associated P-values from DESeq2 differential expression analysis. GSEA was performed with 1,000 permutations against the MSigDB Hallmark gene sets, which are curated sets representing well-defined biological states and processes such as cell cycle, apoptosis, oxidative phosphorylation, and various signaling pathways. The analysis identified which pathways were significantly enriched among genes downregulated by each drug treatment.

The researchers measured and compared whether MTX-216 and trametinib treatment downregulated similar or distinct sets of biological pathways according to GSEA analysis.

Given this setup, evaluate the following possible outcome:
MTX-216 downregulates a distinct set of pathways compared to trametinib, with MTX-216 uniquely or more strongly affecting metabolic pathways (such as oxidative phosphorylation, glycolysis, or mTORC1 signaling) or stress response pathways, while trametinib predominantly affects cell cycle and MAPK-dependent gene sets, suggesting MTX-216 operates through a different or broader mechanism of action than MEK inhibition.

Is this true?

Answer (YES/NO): YES